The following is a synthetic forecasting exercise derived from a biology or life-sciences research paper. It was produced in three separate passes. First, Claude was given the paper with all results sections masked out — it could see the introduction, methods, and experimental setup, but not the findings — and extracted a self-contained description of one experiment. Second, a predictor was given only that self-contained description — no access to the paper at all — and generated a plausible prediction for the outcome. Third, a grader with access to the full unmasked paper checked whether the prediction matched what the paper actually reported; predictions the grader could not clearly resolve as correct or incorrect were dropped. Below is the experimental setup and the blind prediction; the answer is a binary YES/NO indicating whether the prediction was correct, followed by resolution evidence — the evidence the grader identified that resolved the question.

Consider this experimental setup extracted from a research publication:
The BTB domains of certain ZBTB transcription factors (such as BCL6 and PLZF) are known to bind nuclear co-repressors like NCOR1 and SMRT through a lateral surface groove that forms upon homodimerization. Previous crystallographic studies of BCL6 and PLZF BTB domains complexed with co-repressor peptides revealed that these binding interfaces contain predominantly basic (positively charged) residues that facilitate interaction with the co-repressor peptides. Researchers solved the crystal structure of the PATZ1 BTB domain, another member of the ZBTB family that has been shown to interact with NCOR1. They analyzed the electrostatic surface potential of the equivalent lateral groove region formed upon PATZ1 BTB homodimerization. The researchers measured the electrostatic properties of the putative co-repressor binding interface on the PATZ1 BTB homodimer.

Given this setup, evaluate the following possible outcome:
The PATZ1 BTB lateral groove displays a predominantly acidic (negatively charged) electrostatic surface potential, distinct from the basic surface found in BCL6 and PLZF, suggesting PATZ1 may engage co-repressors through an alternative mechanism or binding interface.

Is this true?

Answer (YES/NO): YES